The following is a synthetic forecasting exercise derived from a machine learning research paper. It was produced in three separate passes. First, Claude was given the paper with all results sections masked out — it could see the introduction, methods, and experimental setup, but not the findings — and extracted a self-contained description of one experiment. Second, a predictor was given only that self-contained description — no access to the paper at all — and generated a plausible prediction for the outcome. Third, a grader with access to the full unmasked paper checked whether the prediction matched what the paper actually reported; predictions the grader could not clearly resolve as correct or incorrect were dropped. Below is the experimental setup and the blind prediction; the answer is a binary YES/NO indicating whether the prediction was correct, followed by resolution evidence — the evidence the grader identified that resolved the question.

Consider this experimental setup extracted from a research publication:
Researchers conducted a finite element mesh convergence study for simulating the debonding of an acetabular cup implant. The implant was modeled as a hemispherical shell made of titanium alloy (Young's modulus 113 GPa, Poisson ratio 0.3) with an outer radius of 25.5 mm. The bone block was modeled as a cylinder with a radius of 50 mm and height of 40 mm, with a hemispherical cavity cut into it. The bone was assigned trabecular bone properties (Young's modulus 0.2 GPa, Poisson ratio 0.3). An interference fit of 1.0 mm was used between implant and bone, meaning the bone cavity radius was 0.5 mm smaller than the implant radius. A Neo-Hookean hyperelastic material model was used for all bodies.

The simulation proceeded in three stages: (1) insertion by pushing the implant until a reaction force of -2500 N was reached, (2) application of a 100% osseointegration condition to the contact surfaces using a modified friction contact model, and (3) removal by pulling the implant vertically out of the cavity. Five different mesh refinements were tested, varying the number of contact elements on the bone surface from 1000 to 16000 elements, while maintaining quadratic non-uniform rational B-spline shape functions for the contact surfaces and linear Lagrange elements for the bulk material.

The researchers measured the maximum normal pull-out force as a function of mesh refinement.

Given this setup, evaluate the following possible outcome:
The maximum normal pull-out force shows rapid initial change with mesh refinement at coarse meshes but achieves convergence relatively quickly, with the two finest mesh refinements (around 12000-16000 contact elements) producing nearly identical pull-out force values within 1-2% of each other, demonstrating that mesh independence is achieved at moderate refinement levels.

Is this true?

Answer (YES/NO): NO